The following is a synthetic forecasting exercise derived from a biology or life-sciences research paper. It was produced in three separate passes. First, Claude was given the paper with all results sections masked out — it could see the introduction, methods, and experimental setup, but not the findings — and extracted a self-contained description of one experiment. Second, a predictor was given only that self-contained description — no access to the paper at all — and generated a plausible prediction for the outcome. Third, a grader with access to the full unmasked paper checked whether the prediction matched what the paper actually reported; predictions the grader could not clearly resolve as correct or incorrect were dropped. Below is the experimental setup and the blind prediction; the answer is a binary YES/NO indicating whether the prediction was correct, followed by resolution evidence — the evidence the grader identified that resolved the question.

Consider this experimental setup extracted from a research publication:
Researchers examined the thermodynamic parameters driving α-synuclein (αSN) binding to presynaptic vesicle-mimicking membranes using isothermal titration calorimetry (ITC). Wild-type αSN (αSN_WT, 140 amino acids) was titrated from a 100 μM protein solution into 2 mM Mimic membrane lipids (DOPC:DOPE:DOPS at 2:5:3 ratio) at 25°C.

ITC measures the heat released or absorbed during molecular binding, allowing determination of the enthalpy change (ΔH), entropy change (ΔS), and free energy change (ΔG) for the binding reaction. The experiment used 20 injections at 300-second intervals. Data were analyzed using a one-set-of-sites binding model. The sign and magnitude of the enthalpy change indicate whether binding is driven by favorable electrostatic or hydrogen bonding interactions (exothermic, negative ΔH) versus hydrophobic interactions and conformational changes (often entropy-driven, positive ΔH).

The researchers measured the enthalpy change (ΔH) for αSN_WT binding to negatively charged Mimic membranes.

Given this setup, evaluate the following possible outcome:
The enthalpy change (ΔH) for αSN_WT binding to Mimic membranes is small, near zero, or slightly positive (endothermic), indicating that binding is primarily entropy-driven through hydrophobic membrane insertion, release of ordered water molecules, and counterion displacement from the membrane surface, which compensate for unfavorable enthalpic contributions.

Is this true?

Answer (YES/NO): NO